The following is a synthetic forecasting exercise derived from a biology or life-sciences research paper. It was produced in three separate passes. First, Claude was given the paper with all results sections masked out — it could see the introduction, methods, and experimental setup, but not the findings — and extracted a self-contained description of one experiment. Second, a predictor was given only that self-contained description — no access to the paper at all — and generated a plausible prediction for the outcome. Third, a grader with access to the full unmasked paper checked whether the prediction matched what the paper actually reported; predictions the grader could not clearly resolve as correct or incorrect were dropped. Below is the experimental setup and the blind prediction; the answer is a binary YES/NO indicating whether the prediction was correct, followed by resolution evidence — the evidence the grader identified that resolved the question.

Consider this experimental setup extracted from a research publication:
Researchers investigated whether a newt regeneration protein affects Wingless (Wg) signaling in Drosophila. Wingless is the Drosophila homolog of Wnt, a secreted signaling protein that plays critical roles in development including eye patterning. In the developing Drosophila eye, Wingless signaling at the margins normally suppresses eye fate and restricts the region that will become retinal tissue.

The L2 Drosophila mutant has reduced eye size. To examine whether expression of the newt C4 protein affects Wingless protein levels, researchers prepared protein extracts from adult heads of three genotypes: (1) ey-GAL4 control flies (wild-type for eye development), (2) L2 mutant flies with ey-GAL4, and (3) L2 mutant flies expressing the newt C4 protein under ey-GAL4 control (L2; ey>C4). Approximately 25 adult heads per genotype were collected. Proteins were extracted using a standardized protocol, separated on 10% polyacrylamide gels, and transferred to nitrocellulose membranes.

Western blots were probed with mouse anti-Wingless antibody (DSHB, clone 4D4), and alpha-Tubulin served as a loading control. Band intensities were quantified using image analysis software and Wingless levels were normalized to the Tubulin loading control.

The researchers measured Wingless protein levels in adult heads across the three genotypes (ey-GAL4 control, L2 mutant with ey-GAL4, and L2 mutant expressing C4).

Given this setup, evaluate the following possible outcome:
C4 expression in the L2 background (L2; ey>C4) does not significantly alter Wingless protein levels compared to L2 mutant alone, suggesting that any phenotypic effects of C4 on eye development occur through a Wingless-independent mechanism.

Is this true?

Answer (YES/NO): NO